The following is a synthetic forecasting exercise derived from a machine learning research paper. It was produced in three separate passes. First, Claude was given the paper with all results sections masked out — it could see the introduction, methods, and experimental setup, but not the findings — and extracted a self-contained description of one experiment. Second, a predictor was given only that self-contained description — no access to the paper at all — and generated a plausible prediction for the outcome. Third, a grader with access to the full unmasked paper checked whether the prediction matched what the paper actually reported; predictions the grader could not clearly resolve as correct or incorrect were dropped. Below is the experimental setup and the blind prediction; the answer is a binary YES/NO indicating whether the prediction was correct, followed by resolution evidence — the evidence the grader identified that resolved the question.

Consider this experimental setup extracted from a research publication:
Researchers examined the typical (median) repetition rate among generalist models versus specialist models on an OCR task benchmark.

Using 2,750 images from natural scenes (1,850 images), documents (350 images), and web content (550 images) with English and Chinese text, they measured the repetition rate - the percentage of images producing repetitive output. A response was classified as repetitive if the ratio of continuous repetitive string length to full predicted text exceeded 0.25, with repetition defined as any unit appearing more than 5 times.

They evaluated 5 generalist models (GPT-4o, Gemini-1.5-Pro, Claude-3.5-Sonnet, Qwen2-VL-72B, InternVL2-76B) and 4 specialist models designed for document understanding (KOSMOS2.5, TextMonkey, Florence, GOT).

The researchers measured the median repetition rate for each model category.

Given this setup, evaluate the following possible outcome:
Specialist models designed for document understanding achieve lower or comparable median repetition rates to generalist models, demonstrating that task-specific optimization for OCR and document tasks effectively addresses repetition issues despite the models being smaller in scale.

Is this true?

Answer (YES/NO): NO